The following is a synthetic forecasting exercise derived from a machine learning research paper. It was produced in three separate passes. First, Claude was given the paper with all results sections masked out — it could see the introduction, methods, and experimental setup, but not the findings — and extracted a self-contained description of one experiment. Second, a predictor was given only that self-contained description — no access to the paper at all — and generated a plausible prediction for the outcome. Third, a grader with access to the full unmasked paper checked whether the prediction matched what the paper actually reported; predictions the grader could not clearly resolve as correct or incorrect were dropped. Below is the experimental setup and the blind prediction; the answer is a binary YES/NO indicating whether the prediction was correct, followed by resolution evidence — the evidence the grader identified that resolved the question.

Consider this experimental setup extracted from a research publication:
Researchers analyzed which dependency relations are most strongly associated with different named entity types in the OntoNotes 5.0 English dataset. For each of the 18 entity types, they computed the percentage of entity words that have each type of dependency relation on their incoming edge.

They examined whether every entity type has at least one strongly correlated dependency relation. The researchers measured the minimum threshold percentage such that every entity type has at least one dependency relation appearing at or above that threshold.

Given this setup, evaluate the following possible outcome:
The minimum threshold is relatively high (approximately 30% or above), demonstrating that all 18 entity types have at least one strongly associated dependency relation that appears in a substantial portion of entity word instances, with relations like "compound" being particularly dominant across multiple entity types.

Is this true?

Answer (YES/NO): NO